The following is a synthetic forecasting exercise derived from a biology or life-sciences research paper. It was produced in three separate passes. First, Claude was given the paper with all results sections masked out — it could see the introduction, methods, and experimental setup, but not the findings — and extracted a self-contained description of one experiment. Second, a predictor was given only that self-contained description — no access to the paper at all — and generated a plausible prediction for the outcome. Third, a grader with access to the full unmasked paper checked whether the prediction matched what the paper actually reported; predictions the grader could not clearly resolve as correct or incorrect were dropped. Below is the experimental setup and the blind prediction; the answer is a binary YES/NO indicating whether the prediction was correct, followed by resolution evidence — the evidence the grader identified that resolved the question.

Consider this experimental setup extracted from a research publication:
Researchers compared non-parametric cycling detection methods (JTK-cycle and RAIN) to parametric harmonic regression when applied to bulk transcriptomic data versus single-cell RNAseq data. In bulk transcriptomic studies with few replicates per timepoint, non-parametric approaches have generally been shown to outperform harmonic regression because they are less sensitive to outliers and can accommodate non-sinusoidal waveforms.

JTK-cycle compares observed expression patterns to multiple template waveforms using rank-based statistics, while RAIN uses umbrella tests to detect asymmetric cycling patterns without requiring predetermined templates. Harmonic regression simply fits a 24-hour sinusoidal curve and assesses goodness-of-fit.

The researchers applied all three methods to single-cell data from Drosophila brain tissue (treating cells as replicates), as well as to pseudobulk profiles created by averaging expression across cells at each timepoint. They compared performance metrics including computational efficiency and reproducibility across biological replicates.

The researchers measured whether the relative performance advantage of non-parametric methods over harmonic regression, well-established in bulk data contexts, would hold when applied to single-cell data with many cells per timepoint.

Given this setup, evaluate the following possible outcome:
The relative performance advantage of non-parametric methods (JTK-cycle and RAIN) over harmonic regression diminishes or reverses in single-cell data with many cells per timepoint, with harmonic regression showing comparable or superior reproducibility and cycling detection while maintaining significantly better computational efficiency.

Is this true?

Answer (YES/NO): NO